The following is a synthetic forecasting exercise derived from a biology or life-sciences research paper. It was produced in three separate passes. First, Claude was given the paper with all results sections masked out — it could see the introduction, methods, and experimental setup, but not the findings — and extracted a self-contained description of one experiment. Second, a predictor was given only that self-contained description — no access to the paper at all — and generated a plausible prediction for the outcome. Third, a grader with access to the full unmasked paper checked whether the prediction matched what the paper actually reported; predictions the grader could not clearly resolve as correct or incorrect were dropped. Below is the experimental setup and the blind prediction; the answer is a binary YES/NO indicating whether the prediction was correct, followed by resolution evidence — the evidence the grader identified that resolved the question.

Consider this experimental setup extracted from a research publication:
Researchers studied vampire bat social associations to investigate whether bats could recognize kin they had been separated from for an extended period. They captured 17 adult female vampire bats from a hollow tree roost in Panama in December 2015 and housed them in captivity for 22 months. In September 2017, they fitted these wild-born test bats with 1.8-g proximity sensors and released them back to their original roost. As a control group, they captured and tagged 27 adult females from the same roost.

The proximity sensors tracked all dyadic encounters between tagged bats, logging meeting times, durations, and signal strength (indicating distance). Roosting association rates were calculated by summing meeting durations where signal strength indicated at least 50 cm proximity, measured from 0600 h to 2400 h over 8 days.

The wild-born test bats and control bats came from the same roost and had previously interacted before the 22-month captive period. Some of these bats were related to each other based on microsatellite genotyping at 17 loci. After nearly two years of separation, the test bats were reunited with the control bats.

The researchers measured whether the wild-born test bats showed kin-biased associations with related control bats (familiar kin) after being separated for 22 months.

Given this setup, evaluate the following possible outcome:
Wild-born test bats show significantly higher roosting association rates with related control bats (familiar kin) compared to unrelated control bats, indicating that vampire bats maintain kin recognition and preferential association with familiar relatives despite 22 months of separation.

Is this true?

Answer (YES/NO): YES